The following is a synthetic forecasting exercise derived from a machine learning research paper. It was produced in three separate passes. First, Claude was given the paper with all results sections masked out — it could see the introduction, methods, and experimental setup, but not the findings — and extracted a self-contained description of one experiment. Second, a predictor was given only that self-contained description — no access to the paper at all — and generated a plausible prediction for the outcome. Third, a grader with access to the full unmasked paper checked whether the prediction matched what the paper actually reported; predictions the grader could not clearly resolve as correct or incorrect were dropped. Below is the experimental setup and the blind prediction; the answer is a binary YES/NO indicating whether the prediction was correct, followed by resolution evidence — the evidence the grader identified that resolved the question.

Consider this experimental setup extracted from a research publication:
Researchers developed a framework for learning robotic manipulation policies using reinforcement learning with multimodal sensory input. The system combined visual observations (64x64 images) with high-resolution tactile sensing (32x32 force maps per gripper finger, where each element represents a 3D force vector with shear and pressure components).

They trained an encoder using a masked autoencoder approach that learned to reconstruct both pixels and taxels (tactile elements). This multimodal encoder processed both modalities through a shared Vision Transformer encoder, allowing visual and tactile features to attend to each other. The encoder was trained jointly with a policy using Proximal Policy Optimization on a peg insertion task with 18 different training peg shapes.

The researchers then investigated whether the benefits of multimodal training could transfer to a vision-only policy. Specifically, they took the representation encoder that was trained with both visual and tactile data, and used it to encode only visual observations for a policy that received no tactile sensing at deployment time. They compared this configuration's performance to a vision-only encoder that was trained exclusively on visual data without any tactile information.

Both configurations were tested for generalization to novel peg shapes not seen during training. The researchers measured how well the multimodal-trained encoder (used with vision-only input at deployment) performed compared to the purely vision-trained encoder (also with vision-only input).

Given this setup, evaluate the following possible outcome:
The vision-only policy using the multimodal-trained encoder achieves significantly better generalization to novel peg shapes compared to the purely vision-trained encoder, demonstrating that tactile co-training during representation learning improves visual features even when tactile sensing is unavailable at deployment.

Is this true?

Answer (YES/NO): YES